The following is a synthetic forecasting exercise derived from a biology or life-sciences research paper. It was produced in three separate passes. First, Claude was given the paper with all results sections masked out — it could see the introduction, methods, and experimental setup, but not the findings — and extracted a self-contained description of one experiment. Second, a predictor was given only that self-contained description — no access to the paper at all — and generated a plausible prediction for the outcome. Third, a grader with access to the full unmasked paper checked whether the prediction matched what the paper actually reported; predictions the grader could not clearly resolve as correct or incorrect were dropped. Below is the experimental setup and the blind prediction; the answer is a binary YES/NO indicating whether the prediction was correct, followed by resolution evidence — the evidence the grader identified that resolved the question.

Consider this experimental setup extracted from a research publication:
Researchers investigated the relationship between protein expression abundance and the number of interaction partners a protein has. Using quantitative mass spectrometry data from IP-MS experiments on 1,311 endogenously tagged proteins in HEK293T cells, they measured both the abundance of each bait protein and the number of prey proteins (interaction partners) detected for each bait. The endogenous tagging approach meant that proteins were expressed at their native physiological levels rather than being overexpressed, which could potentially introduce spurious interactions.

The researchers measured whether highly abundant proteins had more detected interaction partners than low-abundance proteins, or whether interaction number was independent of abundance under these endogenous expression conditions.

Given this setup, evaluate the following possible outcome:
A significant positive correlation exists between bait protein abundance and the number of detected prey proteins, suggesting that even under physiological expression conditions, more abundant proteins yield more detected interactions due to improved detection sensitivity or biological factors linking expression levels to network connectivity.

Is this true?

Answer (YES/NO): NO